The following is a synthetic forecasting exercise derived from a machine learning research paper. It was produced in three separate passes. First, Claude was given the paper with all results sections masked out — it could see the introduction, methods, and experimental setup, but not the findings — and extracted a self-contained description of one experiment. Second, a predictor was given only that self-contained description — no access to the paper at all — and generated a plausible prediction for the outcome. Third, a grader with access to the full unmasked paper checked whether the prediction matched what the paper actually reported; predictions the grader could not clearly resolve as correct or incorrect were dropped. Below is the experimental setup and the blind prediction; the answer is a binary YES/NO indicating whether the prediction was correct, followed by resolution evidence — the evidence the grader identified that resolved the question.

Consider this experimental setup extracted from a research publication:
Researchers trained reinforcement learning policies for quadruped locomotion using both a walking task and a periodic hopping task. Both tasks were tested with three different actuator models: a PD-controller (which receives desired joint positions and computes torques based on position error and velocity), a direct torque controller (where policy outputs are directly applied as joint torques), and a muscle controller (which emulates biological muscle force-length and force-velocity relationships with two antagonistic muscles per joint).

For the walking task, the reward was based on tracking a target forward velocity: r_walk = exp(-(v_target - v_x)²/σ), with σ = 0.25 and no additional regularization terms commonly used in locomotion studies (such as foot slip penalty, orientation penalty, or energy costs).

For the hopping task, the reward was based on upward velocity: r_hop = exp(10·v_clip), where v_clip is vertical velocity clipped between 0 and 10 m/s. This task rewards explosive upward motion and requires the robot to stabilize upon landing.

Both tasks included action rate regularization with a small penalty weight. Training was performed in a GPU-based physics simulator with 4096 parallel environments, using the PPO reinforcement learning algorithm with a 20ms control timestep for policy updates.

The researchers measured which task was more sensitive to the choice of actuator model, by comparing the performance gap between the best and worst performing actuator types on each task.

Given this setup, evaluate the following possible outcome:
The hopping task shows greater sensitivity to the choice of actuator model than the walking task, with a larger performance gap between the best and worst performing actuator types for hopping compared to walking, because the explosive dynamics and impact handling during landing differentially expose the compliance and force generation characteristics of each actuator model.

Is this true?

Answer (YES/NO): YES